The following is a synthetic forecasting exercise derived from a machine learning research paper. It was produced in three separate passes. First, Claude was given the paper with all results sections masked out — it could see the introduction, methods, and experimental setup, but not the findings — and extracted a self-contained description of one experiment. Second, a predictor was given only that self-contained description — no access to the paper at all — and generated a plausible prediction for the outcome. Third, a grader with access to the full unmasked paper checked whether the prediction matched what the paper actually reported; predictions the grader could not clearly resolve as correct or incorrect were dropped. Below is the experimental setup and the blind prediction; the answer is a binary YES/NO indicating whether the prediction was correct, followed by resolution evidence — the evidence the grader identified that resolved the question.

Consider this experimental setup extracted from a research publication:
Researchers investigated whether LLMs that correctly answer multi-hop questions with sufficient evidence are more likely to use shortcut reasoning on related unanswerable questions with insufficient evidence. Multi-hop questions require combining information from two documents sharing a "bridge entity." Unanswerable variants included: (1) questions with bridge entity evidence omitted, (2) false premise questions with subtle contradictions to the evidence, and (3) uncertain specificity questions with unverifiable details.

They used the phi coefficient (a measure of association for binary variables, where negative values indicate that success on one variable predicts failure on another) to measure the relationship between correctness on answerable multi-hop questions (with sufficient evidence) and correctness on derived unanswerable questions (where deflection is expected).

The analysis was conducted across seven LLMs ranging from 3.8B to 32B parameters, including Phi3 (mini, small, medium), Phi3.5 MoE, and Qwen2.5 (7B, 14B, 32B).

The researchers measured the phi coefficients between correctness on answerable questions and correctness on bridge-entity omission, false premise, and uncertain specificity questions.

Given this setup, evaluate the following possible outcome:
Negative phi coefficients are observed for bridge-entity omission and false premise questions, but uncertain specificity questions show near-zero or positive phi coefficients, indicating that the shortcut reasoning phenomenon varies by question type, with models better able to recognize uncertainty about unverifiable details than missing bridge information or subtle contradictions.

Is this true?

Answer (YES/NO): NO